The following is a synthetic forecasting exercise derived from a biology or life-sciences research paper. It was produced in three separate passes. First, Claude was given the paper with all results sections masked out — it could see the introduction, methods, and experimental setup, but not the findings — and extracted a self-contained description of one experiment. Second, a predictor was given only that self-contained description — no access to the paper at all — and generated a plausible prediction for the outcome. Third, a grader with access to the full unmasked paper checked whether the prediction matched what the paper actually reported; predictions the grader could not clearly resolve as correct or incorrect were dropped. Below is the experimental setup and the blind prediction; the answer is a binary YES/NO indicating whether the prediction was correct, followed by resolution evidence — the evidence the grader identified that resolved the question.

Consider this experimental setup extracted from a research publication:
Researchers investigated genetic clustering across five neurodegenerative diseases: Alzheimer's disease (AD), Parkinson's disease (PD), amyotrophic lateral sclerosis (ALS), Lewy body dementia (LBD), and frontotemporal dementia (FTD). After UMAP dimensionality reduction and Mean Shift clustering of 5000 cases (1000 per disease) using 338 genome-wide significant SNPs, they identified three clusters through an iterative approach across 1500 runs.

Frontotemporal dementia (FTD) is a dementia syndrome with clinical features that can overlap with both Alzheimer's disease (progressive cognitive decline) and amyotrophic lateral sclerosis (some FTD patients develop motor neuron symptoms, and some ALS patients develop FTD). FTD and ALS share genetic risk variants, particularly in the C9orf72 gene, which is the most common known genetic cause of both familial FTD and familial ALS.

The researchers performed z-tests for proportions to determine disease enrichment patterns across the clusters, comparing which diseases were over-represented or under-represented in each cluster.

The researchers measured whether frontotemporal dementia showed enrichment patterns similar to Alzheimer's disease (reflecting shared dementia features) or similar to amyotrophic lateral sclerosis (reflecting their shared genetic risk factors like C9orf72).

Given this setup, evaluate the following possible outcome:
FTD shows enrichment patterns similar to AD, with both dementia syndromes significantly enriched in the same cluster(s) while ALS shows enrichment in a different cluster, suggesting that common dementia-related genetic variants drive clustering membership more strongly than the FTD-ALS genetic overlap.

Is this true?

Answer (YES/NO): NO